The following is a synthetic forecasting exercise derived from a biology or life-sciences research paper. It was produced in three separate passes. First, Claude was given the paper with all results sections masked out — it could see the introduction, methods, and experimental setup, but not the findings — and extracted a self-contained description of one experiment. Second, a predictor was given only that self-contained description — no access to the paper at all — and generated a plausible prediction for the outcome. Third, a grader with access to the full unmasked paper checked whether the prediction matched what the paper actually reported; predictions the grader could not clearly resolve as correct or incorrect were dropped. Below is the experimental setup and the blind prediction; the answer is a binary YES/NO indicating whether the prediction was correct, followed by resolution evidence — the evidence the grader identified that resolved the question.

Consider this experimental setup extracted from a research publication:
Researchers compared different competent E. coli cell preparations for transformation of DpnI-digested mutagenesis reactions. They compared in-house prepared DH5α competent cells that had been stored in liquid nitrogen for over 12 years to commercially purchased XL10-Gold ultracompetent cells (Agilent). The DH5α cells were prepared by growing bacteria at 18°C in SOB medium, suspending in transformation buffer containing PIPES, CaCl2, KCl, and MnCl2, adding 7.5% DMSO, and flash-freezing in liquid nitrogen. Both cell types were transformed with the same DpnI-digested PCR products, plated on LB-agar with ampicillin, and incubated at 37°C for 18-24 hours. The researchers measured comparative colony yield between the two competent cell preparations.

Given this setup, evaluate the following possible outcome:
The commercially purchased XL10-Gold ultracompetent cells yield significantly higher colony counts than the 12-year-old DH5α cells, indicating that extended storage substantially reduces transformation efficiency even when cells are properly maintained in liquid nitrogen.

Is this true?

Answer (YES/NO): NO